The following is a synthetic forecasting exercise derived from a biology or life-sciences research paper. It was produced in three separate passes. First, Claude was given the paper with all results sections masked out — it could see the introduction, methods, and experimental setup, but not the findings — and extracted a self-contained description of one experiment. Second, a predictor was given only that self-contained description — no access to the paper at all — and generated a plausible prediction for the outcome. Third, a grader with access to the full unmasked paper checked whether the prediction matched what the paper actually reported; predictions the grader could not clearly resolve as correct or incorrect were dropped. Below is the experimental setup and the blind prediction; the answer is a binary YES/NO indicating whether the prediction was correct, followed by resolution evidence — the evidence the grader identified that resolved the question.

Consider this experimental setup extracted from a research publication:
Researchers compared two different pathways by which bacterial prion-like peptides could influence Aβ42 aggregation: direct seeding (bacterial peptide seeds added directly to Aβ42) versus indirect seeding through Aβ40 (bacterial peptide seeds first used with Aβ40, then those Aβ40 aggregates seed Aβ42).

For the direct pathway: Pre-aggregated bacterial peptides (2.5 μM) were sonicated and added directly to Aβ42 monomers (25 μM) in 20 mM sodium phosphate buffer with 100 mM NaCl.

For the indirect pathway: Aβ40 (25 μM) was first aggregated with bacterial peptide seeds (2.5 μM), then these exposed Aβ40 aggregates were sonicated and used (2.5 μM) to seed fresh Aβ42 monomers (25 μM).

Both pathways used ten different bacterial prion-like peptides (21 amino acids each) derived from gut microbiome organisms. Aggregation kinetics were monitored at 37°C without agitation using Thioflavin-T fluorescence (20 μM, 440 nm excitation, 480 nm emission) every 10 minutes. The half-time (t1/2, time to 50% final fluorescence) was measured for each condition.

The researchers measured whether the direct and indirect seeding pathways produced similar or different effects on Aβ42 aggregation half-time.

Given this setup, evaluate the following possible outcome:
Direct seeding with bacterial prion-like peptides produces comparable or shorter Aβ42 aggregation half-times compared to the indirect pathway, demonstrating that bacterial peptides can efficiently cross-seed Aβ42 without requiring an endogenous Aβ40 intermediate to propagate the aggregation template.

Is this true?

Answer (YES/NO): YES